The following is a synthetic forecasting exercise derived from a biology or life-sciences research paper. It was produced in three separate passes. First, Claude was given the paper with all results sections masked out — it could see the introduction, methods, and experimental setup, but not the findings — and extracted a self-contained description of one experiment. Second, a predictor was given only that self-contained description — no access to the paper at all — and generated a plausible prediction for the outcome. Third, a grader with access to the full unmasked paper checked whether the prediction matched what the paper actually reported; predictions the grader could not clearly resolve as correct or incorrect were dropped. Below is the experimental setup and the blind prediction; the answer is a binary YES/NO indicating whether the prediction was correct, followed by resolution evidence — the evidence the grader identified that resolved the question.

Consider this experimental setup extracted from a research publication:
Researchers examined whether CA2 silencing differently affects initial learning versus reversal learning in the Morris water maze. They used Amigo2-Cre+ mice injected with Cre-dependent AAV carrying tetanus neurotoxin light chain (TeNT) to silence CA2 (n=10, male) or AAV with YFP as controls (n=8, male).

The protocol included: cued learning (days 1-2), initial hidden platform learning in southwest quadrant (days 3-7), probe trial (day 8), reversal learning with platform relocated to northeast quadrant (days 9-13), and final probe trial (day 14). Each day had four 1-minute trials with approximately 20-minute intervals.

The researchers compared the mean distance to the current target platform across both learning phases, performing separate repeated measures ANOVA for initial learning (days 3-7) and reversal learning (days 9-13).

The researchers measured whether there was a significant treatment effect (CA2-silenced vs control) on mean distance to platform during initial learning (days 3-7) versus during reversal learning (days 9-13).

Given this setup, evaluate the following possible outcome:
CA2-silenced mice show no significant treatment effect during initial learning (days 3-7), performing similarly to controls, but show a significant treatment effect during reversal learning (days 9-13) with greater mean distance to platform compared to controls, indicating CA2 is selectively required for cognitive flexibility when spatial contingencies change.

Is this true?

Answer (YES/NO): NO